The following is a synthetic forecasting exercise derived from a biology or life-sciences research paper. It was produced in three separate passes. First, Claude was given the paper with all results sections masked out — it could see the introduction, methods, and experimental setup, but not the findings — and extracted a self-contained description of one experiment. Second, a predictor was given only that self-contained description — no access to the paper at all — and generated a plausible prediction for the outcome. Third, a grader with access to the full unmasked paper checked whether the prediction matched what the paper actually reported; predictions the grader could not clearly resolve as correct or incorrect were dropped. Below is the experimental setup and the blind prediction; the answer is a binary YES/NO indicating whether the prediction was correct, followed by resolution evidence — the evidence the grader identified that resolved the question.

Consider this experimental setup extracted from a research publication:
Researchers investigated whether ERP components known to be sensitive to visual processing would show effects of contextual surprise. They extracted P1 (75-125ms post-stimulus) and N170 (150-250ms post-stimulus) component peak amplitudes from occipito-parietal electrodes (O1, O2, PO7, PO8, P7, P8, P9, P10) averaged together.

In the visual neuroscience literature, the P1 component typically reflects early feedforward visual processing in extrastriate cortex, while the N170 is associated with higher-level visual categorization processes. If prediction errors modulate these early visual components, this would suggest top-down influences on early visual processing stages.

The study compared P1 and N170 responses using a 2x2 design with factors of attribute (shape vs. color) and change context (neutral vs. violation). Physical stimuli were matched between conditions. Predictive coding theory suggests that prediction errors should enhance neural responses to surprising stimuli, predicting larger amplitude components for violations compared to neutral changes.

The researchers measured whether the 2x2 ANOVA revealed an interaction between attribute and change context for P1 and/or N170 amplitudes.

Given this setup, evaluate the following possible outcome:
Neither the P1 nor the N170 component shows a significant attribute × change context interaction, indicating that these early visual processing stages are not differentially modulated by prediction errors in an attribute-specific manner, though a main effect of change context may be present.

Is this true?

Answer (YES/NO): YES